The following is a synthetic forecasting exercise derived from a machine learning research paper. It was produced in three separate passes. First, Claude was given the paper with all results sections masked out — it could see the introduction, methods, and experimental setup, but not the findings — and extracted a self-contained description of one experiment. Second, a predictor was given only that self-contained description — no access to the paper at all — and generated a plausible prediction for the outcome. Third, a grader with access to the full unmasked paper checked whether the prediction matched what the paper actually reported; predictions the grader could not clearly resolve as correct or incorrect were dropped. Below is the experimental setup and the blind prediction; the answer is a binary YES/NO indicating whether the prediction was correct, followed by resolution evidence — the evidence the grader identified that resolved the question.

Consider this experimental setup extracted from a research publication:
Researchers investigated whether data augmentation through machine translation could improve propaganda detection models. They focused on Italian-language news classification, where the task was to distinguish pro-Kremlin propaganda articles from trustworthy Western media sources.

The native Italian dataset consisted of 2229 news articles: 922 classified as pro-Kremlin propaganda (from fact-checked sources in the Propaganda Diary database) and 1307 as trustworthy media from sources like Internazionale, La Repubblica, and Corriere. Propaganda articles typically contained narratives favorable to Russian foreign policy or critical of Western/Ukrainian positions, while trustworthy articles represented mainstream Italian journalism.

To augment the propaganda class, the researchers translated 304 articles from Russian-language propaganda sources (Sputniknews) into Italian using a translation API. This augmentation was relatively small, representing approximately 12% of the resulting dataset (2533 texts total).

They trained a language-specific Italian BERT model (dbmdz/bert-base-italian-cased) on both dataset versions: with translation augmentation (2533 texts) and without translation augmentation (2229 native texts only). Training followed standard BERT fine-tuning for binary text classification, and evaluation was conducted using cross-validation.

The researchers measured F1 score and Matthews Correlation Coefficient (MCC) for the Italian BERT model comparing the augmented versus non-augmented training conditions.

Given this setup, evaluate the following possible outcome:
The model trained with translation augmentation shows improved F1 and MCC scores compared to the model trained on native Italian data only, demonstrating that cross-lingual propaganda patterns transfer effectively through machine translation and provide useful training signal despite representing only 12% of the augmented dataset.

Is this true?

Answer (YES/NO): YES